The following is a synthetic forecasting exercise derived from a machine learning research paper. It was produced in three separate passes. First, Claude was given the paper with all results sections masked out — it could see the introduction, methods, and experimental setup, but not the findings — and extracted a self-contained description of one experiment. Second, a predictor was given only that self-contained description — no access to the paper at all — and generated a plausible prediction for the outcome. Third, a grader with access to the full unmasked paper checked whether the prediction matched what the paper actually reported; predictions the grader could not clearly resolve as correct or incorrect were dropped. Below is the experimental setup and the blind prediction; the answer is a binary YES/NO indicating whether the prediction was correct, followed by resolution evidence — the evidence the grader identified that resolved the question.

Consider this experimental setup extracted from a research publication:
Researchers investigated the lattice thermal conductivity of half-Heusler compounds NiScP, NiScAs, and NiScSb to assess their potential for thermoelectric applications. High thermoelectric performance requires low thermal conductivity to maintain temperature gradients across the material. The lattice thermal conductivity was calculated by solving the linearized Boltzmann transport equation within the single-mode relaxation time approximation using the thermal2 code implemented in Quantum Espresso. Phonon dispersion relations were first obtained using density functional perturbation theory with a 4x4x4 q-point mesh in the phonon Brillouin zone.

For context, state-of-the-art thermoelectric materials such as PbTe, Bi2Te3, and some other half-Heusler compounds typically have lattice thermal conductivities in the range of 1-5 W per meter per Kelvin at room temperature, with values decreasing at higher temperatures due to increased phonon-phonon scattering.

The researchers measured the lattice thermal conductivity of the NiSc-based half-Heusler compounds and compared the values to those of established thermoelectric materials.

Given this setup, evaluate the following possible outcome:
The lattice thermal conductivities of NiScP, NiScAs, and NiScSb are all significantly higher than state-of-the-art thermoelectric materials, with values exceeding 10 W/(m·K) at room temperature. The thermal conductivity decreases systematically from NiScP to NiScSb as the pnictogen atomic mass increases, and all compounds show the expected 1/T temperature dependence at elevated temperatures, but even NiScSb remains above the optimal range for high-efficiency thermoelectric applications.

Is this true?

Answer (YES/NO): NO